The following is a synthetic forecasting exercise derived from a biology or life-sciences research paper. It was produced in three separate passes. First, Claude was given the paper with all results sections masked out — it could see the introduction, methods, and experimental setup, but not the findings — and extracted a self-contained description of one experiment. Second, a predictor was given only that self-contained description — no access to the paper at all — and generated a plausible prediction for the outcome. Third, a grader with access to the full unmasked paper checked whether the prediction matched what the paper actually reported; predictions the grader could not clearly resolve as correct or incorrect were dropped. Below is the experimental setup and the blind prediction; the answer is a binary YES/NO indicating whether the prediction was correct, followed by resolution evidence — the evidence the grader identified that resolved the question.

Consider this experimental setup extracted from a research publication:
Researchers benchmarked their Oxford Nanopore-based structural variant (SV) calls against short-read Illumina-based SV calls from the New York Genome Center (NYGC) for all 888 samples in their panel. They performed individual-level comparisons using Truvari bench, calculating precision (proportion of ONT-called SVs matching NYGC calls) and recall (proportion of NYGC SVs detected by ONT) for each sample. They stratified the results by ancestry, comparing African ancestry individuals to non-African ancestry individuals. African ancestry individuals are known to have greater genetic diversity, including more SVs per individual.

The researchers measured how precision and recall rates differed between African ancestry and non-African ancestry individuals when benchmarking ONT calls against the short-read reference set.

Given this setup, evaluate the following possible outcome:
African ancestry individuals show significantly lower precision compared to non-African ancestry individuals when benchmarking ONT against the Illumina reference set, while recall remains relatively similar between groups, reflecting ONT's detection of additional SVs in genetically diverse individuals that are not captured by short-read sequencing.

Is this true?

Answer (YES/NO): NO